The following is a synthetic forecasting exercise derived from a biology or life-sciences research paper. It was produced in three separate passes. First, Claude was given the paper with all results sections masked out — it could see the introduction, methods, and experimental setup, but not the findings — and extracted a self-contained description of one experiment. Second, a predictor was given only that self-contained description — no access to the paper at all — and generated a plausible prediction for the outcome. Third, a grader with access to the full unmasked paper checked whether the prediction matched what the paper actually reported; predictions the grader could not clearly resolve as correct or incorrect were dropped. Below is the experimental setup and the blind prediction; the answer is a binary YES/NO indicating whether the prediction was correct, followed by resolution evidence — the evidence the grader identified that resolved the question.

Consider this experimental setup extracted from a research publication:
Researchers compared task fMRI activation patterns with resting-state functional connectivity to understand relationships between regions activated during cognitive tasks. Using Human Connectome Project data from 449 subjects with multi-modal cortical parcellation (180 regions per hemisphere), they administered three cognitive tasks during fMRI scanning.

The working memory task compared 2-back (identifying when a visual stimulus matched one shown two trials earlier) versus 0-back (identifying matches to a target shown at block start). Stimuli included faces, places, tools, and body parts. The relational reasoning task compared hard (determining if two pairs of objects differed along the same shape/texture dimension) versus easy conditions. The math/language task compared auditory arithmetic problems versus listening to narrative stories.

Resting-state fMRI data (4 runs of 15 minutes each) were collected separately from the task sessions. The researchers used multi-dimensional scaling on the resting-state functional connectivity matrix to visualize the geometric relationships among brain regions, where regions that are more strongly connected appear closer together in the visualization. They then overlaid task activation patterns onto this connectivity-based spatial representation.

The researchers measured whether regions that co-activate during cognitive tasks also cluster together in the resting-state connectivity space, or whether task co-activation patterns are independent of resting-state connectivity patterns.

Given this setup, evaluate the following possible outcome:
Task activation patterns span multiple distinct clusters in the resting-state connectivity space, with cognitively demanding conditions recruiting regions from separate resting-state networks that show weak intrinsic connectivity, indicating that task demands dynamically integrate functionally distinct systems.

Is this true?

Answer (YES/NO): NO